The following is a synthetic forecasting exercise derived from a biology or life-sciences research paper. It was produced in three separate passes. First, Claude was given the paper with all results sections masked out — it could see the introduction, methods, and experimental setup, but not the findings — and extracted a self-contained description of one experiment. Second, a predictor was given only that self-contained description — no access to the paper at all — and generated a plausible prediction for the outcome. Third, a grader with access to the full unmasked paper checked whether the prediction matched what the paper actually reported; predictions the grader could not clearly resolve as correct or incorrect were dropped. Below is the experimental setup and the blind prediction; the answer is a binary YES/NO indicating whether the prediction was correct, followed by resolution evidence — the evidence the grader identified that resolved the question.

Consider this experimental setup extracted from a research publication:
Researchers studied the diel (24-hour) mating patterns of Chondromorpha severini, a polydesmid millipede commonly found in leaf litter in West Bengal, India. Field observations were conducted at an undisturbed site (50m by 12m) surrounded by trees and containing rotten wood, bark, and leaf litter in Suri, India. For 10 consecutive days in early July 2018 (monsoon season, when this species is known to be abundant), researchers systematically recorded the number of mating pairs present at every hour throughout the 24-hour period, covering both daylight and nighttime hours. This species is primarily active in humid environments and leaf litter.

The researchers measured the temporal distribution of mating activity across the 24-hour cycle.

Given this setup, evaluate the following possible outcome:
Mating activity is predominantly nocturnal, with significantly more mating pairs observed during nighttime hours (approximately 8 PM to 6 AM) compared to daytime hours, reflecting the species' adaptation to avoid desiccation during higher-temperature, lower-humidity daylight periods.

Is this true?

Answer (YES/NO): NO